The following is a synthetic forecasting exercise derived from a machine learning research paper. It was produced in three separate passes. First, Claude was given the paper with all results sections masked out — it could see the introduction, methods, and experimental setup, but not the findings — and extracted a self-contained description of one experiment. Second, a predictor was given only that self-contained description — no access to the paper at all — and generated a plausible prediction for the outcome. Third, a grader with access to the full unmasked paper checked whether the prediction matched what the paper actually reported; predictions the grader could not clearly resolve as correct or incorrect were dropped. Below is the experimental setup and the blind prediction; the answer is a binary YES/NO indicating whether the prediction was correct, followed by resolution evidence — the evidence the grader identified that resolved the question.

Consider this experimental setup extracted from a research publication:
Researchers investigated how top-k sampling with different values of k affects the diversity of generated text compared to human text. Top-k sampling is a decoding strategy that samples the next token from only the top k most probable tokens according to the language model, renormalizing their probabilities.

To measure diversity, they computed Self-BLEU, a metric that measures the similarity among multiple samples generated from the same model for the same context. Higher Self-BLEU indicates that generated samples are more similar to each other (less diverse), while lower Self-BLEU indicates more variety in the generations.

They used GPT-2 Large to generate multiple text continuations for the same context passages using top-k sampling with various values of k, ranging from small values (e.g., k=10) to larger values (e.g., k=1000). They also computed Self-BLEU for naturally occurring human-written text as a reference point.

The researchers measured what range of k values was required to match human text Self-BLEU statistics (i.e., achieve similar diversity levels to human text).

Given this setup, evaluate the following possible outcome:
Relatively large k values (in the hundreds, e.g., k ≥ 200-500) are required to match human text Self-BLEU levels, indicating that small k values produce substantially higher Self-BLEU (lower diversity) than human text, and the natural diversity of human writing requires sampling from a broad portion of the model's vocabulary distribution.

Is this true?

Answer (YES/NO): YES